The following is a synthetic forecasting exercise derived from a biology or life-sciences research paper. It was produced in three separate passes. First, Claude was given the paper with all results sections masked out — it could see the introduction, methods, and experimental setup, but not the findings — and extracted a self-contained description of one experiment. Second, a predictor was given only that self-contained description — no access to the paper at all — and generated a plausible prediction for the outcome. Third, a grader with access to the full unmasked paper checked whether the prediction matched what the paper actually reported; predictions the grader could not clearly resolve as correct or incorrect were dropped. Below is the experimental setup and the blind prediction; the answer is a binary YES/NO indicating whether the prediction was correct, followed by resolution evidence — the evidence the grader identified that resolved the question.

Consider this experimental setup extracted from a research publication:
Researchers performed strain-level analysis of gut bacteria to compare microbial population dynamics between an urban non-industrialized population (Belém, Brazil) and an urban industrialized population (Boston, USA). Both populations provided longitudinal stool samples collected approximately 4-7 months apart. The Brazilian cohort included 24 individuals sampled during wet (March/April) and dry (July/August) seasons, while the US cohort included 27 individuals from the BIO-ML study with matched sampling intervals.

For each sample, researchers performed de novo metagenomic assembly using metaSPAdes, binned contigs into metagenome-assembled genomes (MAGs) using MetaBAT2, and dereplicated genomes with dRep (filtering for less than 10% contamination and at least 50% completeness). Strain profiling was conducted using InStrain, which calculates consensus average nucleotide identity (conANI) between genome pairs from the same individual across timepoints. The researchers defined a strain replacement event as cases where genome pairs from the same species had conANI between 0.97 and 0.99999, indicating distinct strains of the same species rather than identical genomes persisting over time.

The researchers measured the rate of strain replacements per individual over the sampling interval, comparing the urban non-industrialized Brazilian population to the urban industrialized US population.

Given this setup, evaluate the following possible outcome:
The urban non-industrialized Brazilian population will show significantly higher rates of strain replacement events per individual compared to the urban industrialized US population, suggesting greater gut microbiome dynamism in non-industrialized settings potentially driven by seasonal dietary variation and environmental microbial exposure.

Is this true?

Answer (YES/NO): NO